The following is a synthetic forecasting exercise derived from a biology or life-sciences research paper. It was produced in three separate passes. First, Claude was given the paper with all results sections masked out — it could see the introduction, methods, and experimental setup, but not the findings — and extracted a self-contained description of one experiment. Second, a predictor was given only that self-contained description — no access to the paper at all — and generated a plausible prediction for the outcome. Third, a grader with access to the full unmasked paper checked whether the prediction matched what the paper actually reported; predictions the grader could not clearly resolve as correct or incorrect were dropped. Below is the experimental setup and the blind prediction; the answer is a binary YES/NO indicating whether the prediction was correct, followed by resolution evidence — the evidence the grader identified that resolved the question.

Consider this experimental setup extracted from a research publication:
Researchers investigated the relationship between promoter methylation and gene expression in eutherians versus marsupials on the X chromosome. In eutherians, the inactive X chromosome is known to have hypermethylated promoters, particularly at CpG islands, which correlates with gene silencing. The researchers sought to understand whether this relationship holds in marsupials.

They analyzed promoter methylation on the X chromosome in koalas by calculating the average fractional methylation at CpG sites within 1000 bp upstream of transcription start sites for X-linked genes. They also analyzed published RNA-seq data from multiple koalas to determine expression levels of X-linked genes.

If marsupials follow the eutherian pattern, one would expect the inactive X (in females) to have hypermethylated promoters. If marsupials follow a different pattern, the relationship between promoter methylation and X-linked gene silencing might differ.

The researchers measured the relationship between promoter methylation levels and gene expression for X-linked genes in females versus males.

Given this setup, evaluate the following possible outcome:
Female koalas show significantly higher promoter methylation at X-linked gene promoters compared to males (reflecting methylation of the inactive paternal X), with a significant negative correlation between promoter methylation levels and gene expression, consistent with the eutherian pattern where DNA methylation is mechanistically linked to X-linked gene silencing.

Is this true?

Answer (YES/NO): NO